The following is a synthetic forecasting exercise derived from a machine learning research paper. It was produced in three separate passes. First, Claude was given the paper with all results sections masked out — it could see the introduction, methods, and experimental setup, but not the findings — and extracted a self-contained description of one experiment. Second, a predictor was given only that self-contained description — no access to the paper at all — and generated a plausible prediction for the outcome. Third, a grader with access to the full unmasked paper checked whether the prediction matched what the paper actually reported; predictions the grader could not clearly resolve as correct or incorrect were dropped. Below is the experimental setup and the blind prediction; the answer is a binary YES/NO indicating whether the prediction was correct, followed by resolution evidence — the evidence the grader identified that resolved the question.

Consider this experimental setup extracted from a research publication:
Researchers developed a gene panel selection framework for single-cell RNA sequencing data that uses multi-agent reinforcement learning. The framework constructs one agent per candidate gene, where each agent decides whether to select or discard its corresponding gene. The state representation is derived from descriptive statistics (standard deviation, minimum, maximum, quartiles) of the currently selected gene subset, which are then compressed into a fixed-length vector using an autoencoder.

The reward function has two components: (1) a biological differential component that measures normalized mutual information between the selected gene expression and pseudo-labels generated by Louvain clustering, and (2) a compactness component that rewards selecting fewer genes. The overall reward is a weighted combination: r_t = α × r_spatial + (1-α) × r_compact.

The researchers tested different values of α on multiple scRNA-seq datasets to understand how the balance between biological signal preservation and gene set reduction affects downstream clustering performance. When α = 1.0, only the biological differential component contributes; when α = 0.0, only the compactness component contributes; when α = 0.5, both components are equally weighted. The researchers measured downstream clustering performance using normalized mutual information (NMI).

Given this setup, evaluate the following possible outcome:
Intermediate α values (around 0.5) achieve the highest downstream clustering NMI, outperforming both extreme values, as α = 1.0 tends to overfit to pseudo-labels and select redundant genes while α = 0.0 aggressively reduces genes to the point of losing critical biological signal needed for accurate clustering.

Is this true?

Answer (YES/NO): NO